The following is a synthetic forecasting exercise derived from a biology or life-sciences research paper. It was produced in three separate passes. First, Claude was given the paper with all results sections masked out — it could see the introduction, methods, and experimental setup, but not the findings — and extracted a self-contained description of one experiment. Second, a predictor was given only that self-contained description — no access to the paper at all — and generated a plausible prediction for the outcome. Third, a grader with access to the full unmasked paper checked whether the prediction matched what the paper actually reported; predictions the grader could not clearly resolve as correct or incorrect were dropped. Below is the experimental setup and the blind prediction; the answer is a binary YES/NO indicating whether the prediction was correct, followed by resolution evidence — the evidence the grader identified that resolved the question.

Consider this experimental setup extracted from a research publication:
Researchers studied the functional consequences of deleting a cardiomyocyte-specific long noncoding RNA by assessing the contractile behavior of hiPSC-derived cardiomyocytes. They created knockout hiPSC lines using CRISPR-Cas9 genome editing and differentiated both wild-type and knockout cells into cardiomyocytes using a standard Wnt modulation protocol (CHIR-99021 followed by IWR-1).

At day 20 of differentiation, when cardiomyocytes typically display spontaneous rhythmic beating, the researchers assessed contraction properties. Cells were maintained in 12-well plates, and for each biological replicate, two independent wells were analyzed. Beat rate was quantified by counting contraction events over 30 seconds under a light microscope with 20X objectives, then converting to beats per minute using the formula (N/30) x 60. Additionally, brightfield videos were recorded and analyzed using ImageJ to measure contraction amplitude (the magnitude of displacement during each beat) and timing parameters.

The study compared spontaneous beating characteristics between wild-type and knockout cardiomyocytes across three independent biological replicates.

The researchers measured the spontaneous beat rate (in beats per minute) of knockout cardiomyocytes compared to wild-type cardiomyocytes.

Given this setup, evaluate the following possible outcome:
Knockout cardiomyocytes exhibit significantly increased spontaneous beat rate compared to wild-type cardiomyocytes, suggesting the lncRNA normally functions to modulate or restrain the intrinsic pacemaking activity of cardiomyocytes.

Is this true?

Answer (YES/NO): NO